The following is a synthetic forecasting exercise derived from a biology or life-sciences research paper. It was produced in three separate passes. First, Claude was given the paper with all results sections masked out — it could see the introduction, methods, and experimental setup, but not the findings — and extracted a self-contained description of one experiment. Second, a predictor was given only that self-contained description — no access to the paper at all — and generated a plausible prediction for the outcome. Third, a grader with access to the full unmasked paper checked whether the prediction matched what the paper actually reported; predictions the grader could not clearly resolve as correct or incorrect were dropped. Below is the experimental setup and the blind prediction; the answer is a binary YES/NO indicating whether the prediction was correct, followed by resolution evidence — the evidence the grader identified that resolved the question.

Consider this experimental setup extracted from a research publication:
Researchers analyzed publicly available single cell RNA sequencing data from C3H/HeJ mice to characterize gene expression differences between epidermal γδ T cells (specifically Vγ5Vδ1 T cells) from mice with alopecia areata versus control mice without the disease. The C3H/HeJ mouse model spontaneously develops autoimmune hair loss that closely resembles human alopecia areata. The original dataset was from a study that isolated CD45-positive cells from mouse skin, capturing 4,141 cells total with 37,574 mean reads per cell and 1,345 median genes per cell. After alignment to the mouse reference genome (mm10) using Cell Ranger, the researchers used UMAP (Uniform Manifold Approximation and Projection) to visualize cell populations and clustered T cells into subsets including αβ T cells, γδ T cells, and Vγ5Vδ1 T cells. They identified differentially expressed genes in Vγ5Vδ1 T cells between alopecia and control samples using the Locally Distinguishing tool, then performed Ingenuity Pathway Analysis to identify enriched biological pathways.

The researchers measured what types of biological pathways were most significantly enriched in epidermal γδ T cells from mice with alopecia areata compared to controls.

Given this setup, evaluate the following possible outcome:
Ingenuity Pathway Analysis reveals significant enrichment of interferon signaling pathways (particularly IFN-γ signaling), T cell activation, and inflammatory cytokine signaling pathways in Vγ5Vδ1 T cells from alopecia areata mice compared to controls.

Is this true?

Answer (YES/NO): NO